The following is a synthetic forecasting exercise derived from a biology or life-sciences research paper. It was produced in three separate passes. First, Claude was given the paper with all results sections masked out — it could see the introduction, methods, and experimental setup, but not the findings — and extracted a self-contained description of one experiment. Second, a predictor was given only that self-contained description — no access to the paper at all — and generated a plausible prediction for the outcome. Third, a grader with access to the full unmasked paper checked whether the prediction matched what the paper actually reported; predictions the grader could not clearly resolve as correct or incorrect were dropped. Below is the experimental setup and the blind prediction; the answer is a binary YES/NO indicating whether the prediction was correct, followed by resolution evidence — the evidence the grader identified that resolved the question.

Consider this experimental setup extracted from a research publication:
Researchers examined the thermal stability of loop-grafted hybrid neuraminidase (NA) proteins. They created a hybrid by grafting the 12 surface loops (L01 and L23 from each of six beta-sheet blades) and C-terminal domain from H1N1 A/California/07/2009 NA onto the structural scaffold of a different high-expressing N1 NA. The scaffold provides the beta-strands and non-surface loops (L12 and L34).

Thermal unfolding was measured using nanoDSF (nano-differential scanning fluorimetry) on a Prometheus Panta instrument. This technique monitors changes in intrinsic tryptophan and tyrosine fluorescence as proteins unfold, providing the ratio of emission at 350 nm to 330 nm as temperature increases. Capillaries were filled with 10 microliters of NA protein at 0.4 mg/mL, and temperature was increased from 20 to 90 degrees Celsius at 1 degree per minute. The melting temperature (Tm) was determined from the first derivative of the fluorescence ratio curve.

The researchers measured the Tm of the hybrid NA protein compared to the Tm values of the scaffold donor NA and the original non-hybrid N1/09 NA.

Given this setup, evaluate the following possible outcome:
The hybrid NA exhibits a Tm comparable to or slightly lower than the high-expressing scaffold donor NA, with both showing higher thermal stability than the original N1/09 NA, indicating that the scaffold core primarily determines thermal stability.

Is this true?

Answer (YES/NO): YES